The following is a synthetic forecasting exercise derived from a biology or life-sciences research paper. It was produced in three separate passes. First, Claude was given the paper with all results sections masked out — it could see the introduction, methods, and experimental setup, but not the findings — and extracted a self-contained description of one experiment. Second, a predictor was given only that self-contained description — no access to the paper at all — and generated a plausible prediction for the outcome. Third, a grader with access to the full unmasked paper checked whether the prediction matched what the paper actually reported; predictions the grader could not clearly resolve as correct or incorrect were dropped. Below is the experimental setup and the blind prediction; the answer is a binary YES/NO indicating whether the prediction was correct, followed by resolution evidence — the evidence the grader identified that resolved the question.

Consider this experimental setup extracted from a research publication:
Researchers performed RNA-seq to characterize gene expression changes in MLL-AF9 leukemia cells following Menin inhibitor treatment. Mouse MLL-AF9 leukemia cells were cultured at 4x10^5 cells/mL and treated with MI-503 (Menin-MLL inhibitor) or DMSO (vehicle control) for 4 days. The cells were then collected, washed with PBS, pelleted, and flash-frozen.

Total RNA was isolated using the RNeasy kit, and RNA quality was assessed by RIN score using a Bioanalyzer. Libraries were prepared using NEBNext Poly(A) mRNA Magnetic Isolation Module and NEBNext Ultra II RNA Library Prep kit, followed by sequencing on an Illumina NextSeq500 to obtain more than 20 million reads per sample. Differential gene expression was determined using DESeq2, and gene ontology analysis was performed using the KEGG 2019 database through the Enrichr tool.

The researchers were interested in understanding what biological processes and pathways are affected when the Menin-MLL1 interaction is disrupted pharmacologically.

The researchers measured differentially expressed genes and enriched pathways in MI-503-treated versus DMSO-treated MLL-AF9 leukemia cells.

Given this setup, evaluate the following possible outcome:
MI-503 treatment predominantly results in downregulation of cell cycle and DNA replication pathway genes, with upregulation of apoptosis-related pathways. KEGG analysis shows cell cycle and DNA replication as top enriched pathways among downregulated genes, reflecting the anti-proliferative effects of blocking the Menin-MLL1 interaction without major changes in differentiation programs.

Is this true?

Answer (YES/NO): NO